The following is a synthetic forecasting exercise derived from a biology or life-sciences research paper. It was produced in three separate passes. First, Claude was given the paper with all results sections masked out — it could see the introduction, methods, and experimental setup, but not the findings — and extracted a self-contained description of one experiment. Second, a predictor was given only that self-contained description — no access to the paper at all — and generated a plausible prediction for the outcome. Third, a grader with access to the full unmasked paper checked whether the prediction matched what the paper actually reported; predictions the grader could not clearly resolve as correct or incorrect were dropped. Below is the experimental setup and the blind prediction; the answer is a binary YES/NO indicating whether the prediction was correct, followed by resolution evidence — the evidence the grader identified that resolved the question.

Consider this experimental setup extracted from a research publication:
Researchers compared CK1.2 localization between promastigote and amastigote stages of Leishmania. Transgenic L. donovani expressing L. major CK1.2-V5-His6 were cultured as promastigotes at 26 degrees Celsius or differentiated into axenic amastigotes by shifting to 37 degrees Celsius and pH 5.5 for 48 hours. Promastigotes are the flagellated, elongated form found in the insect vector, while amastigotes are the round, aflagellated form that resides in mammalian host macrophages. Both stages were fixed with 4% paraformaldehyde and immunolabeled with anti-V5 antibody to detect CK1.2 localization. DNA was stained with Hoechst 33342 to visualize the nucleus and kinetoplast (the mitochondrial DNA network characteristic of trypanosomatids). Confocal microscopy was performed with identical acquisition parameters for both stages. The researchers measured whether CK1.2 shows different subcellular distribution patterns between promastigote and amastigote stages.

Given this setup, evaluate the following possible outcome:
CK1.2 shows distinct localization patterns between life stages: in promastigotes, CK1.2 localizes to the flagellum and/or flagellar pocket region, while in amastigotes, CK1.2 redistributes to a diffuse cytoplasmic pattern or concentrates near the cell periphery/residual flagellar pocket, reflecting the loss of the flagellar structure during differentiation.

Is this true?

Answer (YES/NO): NO